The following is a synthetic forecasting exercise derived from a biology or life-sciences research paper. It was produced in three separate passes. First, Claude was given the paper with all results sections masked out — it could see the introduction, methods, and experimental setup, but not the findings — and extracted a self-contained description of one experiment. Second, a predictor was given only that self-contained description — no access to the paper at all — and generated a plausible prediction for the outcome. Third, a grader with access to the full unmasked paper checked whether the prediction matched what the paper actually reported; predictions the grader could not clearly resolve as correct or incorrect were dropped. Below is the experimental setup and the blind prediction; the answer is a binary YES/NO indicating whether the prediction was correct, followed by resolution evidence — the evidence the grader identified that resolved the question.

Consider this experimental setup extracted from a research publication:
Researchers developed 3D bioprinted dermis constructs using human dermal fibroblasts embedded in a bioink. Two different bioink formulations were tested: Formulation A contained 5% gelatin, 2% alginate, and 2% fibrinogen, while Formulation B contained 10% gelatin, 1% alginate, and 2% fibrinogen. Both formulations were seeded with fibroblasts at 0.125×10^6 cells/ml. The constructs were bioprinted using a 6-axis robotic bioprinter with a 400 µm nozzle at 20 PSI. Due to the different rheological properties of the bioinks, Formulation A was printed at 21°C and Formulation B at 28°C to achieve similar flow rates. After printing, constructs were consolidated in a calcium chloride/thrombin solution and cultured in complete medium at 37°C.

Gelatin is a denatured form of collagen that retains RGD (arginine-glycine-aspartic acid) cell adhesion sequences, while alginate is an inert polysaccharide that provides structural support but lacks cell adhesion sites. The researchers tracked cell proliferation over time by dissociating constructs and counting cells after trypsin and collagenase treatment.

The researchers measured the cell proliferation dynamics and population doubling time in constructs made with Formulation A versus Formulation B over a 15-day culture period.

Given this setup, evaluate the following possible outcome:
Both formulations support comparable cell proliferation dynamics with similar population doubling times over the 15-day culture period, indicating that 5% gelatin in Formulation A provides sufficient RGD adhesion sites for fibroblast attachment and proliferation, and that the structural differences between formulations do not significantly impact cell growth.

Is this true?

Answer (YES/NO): NO